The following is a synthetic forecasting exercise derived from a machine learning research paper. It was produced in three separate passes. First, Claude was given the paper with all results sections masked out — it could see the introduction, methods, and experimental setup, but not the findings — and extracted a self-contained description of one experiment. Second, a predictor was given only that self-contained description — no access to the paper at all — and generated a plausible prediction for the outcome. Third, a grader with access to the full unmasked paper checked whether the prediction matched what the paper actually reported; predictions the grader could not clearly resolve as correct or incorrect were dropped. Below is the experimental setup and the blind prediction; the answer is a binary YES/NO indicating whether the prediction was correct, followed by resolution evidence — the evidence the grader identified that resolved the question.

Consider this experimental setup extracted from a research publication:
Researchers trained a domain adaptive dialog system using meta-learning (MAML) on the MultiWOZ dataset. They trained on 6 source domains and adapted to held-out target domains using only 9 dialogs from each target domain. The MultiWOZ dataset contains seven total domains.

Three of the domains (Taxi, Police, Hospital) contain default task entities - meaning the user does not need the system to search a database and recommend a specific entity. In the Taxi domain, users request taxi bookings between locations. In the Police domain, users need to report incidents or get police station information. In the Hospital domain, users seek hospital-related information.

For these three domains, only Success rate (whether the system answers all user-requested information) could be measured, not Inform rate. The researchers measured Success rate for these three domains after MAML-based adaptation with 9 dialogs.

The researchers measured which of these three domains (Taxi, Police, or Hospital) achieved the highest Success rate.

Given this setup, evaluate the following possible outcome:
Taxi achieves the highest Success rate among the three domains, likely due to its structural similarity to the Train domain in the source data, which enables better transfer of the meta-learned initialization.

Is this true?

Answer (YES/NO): YES